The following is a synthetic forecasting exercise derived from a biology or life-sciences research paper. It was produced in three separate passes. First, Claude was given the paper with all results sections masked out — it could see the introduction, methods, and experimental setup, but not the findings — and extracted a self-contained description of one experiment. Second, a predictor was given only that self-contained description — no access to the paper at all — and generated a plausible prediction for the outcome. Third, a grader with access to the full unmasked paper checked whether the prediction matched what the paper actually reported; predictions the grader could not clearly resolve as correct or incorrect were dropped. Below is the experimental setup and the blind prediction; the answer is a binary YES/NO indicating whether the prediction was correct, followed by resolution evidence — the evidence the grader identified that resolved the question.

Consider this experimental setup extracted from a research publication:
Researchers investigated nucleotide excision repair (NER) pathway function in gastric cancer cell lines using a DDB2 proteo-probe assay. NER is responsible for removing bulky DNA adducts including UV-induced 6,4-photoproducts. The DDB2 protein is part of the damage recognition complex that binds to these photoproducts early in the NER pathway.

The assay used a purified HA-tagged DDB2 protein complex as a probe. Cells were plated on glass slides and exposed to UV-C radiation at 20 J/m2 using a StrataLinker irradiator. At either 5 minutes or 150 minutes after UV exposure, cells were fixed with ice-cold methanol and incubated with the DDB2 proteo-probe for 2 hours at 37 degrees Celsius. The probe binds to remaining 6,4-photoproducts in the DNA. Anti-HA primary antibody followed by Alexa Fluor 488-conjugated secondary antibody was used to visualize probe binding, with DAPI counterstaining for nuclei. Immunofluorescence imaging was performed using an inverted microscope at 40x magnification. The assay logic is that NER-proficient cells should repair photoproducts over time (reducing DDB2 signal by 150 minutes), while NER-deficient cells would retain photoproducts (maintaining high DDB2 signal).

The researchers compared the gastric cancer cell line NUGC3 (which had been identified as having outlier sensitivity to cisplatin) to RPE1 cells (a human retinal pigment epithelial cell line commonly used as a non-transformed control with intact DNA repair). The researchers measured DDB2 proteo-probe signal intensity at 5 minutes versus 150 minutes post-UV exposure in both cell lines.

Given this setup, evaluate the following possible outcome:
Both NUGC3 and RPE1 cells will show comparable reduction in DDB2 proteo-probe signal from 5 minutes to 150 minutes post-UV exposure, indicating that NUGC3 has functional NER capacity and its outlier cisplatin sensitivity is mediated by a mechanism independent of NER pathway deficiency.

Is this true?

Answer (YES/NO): NO